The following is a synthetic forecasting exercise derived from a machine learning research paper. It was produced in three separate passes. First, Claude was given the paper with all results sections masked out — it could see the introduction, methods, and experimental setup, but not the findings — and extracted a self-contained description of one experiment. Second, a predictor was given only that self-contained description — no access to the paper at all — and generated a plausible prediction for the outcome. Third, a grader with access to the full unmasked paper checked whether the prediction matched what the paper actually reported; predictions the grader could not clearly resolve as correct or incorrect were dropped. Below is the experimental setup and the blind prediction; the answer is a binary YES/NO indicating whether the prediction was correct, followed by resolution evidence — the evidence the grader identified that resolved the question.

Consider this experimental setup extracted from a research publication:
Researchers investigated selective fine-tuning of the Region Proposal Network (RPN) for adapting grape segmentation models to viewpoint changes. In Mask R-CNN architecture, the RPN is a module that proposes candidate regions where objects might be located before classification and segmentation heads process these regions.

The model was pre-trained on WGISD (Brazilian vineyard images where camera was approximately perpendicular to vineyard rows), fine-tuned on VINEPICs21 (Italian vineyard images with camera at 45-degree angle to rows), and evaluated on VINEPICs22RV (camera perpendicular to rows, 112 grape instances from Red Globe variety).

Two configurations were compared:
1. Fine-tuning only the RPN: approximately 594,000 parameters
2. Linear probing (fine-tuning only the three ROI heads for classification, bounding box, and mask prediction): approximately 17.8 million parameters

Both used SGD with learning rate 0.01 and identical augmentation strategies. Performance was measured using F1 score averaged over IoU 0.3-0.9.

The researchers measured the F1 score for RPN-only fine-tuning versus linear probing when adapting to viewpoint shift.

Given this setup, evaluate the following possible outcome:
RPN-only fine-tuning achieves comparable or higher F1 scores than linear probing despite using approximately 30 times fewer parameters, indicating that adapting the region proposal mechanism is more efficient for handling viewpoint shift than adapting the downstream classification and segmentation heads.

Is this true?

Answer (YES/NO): NO